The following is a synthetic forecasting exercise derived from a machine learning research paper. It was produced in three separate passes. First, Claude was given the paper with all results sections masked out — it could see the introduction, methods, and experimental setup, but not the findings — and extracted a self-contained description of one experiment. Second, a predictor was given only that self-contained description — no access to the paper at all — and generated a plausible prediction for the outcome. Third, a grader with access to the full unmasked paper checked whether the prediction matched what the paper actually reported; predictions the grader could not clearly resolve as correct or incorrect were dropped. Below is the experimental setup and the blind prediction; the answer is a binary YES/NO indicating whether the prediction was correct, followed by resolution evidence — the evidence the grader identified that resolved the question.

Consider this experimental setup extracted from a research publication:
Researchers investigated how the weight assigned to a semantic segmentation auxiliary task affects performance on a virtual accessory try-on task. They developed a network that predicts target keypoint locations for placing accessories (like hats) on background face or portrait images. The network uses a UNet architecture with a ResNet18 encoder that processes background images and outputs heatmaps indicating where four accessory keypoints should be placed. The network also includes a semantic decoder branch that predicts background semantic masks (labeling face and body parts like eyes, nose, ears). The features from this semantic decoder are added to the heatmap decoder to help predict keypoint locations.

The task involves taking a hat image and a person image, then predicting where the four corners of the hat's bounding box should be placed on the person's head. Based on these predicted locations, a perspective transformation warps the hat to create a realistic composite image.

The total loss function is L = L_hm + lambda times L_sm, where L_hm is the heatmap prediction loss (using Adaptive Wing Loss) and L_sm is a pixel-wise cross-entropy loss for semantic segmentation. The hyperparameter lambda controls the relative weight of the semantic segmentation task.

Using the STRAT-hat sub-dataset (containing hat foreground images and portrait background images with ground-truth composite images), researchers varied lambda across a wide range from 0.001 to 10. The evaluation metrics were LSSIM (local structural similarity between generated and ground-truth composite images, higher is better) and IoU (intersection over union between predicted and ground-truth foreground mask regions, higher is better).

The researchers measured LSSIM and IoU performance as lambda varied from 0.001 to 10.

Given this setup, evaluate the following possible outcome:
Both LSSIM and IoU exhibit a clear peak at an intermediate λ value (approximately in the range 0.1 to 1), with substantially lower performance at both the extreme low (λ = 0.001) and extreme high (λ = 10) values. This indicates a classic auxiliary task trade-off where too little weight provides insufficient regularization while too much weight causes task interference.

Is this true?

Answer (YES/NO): YES